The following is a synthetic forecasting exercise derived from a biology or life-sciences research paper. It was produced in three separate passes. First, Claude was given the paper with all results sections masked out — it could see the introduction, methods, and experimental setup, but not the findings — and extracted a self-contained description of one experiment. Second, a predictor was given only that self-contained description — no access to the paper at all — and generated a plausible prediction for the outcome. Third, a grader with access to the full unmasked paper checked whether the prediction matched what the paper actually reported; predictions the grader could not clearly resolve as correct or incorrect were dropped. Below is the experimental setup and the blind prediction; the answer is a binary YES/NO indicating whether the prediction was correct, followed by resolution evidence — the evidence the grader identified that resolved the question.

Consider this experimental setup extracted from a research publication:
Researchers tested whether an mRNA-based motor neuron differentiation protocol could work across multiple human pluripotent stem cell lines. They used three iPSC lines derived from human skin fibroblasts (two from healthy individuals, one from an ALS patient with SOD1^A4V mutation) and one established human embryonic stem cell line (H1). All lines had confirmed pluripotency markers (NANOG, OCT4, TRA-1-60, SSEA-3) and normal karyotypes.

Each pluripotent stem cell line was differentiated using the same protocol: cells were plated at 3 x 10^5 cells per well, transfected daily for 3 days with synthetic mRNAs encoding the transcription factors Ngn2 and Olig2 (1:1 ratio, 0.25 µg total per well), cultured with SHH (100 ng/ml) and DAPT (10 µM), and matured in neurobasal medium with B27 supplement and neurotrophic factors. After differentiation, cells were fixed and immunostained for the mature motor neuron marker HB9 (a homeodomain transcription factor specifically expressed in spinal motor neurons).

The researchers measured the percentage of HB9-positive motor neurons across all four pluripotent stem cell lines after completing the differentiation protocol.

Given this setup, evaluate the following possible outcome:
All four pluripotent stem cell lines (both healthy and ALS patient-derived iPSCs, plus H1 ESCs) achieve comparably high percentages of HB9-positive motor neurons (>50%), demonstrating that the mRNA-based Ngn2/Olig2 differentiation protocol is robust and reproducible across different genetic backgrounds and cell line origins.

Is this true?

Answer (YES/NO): NO